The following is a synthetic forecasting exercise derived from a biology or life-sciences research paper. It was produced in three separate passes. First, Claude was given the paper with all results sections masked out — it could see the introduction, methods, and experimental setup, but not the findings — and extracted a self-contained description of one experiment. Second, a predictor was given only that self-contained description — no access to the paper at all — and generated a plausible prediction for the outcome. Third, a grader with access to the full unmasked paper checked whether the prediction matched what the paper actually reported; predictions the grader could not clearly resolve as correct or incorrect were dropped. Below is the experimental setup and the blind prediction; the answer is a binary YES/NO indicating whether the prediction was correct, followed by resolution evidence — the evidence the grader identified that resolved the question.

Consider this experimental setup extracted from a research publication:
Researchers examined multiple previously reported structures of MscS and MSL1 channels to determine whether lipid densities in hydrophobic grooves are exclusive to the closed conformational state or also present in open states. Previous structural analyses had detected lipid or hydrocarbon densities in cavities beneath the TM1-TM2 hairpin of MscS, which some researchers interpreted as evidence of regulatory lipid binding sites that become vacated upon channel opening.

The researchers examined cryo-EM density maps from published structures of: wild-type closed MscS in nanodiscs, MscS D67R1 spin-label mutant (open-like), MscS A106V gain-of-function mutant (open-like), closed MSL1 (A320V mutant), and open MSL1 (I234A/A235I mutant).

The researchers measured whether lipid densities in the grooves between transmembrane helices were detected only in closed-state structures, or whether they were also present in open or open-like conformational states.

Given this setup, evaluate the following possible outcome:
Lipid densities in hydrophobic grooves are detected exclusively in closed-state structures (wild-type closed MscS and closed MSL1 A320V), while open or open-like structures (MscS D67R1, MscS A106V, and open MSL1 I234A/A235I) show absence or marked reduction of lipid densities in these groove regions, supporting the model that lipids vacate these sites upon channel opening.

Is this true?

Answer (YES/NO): NO